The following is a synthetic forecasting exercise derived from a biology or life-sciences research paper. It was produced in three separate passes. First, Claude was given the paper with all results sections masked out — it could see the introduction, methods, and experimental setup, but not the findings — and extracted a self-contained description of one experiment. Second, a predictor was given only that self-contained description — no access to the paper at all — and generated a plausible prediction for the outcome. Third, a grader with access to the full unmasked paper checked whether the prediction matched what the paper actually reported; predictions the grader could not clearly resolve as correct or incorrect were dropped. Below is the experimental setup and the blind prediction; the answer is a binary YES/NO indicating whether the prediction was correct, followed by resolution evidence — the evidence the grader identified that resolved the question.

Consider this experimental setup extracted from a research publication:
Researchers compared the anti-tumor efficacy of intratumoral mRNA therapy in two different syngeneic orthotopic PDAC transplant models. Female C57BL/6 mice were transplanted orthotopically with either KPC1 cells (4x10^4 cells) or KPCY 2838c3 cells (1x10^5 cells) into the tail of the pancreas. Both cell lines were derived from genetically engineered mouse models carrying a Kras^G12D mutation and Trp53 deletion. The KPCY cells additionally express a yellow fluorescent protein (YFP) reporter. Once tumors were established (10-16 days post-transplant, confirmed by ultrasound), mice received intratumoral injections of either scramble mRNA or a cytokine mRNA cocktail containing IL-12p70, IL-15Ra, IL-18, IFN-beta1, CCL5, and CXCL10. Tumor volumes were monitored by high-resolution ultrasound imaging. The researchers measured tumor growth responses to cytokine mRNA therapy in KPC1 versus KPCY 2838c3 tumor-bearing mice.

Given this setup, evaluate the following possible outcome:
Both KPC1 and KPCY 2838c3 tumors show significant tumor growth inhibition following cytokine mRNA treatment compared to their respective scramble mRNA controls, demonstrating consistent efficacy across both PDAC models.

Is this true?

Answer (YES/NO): YES